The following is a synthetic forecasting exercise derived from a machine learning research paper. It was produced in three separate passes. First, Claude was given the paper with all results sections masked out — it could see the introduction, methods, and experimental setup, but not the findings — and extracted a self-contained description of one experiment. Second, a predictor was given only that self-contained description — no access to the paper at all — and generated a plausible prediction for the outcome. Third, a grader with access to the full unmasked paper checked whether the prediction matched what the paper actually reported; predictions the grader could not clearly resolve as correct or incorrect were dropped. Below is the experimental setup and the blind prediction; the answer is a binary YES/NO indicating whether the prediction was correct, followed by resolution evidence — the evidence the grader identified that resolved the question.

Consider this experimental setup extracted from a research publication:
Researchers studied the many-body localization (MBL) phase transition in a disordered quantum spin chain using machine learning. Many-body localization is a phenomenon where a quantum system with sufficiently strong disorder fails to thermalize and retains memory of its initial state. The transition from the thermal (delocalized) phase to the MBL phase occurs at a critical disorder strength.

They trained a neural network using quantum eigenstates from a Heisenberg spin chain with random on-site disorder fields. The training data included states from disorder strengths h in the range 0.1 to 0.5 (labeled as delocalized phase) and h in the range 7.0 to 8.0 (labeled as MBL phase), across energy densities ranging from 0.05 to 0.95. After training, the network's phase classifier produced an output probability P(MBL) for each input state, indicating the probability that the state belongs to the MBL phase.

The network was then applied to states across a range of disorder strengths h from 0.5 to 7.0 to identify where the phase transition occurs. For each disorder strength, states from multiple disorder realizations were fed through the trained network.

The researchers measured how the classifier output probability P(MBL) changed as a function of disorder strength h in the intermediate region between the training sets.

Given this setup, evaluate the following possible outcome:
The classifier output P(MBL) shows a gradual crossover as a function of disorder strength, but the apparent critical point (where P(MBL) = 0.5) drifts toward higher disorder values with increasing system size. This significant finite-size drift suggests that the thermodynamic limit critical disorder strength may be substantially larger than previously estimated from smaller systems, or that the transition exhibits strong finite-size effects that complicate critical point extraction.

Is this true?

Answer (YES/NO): NO